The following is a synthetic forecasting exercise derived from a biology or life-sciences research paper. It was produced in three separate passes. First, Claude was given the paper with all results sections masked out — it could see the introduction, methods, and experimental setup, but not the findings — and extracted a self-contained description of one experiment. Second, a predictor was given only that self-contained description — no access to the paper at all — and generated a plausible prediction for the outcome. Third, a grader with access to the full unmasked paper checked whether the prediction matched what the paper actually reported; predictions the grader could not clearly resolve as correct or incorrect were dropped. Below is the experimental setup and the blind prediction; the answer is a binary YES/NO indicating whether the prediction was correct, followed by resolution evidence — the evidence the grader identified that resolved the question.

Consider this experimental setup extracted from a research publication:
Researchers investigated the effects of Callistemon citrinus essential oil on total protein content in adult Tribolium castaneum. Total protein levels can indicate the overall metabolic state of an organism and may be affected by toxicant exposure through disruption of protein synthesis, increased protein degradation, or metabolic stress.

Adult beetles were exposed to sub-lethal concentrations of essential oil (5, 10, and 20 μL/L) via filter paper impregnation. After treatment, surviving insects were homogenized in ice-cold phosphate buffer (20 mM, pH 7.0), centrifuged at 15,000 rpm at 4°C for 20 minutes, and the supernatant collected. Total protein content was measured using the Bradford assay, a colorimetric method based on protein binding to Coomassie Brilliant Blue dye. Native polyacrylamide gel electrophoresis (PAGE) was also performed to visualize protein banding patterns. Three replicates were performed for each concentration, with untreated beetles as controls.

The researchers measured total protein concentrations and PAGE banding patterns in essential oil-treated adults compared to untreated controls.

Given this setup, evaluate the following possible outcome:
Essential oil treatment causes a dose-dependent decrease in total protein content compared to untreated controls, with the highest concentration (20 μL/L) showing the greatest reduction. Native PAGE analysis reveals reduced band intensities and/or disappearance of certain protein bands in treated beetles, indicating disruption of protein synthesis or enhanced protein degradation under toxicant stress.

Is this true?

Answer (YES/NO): YES